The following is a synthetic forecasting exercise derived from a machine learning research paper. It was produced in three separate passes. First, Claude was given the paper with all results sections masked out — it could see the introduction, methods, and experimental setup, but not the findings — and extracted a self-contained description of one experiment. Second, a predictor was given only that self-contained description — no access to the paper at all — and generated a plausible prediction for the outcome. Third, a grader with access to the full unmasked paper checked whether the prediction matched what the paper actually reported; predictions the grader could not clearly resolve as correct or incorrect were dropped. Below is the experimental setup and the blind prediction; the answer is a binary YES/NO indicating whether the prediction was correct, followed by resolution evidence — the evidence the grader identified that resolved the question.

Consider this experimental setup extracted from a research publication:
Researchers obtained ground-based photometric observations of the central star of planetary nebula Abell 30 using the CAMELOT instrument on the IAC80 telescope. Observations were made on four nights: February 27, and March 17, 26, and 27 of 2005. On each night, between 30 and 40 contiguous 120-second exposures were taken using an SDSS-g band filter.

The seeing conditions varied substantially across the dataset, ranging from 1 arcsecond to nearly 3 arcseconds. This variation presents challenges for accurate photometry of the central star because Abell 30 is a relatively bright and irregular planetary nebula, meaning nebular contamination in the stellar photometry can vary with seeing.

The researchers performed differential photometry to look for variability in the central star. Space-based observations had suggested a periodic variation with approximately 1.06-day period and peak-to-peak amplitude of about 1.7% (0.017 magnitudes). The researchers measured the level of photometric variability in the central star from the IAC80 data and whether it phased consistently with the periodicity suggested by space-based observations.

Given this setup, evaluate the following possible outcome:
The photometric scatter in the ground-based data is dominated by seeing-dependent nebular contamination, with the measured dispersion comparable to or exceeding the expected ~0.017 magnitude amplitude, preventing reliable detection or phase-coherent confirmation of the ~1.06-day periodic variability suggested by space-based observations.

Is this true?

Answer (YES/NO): NO